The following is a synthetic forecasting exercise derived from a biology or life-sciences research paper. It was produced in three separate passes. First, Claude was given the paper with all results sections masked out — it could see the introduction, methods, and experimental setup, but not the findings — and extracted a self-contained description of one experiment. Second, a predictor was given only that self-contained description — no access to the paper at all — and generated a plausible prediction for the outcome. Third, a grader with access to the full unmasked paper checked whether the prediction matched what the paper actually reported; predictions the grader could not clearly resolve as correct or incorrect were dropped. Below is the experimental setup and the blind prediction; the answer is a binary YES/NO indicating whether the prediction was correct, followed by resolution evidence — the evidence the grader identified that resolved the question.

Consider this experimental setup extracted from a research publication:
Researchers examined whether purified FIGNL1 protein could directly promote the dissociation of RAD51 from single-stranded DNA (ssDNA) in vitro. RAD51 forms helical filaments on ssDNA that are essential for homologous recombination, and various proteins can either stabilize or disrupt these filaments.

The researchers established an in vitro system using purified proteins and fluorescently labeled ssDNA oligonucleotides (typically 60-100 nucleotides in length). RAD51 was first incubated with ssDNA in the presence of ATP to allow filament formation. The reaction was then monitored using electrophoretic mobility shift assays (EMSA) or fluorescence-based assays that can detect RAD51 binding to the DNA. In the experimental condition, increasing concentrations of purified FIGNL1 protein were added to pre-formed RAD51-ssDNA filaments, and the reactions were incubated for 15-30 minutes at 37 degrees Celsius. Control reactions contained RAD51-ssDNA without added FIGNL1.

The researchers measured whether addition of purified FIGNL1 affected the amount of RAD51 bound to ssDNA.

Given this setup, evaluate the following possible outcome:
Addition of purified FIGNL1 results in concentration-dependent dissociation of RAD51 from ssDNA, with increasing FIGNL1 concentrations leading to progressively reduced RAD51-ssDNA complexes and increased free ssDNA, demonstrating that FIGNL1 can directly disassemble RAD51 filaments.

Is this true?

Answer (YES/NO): YES